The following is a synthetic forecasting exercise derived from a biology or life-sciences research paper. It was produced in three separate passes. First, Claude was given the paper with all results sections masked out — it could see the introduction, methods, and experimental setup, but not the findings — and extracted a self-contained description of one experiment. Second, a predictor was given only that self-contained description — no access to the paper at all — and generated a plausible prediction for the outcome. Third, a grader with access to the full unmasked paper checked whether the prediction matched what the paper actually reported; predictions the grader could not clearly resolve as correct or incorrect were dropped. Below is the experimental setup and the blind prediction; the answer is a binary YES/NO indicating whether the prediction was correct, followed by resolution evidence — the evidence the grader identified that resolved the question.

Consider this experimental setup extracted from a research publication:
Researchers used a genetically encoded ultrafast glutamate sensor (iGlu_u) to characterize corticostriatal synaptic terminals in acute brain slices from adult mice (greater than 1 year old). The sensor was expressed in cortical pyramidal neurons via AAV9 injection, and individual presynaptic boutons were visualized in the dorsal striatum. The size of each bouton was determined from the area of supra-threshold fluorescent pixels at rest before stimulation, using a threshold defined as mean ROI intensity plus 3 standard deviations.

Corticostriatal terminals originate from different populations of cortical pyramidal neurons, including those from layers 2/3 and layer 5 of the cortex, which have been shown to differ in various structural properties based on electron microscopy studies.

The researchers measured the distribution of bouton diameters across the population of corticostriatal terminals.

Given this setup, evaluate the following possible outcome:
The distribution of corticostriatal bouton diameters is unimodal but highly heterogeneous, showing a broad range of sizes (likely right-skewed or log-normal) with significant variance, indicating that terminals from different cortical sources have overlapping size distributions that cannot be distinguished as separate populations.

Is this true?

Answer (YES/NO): NO